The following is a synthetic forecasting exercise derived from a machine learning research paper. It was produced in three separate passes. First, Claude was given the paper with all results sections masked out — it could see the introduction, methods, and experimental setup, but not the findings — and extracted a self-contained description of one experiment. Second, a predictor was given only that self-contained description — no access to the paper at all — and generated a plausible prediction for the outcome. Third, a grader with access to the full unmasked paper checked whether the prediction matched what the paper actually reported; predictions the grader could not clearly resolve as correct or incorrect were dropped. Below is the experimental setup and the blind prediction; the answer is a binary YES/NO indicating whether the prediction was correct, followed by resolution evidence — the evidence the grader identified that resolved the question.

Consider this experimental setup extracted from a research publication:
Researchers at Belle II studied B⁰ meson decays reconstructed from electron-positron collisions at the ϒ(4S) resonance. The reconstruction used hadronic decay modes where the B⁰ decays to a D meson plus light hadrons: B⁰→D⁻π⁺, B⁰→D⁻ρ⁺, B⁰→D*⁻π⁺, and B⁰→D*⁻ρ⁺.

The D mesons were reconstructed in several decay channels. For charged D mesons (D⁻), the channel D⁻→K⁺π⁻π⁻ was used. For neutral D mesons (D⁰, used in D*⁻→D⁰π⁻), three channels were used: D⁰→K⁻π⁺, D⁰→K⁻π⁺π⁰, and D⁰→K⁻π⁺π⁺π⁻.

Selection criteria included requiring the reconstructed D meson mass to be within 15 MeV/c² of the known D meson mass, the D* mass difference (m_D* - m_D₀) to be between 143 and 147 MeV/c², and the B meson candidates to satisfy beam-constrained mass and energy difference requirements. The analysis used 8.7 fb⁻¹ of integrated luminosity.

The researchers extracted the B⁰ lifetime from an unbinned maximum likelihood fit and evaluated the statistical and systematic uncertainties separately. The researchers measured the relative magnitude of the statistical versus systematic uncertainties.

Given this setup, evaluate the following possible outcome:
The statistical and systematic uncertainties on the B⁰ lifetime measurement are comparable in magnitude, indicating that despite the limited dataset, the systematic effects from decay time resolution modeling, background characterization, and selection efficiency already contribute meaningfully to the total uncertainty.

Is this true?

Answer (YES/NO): NO